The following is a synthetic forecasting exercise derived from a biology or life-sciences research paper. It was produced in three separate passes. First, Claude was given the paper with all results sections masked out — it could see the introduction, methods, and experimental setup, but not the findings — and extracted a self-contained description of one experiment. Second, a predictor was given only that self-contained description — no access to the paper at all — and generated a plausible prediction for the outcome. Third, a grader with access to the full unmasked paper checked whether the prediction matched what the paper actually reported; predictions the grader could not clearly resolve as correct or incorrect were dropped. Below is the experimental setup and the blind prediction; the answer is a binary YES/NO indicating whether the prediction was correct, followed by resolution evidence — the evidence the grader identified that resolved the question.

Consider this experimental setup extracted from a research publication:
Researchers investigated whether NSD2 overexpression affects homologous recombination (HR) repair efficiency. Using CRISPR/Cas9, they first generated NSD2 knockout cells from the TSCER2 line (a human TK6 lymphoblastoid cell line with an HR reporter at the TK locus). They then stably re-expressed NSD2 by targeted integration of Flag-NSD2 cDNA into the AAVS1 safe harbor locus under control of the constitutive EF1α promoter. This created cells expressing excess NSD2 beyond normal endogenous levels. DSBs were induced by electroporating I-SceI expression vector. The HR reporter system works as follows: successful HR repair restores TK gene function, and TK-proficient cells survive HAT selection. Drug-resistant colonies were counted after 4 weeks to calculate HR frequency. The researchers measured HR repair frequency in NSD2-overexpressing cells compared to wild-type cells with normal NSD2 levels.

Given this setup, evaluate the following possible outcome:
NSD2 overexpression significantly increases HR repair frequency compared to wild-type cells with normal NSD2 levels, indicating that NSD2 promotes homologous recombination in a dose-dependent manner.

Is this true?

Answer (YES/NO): NO